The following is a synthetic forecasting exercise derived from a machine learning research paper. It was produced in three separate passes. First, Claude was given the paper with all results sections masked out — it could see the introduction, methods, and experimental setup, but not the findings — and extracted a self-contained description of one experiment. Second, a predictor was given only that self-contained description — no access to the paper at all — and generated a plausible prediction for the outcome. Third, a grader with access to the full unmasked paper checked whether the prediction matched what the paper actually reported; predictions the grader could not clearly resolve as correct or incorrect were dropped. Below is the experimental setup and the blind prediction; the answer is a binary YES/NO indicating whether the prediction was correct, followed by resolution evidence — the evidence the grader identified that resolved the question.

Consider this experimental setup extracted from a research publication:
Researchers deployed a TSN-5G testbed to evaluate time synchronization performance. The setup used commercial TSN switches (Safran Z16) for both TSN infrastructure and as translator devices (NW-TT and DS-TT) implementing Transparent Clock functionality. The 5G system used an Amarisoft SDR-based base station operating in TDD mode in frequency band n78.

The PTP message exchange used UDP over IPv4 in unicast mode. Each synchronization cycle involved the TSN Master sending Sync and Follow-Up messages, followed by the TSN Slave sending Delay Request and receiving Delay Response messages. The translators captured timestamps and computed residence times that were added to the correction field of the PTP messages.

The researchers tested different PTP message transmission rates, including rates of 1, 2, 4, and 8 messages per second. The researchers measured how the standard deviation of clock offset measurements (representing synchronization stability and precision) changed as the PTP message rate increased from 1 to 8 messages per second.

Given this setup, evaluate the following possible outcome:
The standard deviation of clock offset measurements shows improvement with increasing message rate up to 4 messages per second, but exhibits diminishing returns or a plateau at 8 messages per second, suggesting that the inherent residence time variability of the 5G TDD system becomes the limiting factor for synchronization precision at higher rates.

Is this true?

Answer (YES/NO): NO